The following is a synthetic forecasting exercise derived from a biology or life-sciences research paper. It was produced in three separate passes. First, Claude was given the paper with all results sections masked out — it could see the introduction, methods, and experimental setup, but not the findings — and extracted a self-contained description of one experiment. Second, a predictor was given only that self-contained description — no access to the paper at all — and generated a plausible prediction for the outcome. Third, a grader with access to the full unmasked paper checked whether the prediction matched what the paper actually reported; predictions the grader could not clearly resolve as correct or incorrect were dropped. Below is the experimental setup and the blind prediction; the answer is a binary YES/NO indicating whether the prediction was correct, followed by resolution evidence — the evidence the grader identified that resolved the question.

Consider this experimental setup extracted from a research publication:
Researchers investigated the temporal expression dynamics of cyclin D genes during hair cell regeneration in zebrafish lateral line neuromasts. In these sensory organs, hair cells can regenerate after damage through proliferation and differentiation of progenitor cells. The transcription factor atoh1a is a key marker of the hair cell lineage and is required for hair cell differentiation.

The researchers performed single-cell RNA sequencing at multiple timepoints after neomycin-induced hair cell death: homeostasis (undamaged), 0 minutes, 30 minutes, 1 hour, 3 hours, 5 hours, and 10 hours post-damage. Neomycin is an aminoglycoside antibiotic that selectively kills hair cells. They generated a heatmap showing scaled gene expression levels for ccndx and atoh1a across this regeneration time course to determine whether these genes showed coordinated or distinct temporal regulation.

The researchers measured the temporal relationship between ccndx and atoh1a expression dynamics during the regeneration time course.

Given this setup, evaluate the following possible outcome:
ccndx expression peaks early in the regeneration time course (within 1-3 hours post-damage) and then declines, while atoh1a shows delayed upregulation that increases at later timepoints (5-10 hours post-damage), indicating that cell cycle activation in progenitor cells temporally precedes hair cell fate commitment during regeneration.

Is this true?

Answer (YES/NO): NO